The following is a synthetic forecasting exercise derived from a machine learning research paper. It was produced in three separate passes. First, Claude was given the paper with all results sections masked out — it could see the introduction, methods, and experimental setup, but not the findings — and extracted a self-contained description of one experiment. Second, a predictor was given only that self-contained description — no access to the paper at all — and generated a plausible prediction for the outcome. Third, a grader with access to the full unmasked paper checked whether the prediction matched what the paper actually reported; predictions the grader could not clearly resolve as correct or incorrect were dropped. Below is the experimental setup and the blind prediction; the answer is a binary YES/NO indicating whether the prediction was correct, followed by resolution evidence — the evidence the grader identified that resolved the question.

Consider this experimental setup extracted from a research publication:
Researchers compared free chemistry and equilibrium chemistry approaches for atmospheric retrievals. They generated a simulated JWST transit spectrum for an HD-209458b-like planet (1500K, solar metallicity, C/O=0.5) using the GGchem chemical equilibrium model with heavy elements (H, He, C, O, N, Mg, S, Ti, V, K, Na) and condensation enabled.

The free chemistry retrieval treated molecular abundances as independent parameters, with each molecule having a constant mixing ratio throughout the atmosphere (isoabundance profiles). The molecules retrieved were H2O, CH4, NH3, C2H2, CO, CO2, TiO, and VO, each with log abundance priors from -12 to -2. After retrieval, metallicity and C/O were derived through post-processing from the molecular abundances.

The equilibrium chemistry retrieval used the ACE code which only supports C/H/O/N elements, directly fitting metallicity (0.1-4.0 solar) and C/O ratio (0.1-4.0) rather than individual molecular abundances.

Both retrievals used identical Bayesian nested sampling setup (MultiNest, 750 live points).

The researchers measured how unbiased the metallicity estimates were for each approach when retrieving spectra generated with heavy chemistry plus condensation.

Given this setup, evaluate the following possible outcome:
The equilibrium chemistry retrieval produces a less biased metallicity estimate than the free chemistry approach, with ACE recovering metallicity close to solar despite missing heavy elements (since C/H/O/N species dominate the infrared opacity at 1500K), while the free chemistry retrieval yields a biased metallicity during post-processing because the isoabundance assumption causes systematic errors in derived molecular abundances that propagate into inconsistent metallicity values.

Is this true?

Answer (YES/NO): NO